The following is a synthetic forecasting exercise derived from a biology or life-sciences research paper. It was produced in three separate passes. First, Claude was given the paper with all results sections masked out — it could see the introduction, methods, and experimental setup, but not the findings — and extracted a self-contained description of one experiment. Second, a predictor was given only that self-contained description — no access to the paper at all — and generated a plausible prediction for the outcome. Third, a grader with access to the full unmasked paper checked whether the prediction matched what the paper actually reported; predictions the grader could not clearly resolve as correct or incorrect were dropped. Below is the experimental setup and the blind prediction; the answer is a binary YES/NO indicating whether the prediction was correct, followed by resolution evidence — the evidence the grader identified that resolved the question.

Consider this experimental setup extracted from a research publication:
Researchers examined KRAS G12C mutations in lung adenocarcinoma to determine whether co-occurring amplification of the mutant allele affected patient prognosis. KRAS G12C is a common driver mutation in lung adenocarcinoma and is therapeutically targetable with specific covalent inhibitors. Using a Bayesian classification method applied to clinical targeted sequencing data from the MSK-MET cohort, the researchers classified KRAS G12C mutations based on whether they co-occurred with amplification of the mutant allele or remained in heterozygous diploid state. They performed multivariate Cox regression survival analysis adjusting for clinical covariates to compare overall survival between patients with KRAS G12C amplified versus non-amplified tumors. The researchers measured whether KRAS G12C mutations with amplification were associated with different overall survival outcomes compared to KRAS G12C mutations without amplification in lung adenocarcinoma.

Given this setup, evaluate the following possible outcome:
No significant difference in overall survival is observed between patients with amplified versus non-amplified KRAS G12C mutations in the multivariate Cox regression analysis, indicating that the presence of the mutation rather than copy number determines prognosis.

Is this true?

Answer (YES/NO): NO